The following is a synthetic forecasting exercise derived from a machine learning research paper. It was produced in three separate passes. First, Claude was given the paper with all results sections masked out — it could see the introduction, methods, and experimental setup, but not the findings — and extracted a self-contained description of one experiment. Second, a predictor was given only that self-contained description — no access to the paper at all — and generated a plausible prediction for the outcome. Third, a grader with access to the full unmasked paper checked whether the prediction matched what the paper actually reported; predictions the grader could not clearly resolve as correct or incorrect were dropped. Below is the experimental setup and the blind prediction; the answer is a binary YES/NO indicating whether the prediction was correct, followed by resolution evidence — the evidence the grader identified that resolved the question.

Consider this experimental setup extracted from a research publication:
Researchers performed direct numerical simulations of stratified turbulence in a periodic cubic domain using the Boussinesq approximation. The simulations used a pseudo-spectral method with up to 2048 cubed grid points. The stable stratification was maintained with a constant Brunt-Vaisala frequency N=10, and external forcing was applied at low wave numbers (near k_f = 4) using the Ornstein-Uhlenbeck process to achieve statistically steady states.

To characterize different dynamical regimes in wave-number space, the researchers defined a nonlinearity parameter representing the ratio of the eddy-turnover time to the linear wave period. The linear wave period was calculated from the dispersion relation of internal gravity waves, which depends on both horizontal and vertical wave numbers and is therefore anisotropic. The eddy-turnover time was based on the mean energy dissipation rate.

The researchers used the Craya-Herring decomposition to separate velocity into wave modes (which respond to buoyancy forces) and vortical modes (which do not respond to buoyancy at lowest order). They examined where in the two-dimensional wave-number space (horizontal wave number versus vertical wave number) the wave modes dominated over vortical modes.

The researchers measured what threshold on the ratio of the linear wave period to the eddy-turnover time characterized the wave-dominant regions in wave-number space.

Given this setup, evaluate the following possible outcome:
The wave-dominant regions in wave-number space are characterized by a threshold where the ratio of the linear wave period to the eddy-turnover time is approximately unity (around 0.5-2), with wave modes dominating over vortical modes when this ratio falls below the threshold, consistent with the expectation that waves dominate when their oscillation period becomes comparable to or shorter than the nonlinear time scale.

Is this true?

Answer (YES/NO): NO